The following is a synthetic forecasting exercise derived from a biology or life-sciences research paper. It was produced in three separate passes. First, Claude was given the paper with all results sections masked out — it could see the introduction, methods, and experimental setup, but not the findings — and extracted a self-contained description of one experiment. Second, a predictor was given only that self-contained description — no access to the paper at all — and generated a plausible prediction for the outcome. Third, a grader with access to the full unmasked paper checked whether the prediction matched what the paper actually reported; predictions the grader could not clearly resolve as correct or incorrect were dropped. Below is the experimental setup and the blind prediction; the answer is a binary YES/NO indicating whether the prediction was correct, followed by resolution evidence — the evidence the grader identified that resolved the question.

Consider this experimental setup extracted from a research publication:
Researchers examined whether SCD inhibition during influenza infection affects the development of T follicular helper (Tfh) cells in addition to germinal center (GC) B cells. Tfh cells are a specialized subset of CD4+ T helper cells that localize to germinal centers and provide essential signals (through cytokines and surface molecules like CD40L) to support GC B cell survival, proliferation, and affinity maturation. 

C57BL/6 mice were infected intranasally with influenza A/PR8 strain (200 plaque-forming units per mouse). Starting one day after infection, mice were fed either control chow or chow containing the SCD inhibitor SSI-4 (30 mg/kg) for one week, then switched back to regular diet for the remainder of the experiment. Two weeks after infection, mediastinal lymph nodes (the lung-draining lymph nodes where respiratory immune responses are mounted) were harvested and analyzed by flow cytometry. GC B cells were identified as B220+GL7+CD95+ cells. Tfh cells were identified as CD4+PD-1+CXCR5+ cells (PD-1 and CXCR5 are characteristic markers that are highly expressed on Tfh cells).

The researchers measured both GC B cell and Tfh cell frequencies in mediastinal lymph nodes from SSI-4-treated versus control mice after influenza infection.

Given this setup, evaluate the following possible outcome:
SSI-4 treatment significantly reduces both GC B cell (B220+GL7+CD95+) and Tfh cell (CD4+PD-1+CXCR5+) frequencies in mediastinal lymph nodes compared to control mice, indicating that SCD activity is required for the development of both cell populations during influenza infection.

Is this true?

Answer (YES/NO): NO